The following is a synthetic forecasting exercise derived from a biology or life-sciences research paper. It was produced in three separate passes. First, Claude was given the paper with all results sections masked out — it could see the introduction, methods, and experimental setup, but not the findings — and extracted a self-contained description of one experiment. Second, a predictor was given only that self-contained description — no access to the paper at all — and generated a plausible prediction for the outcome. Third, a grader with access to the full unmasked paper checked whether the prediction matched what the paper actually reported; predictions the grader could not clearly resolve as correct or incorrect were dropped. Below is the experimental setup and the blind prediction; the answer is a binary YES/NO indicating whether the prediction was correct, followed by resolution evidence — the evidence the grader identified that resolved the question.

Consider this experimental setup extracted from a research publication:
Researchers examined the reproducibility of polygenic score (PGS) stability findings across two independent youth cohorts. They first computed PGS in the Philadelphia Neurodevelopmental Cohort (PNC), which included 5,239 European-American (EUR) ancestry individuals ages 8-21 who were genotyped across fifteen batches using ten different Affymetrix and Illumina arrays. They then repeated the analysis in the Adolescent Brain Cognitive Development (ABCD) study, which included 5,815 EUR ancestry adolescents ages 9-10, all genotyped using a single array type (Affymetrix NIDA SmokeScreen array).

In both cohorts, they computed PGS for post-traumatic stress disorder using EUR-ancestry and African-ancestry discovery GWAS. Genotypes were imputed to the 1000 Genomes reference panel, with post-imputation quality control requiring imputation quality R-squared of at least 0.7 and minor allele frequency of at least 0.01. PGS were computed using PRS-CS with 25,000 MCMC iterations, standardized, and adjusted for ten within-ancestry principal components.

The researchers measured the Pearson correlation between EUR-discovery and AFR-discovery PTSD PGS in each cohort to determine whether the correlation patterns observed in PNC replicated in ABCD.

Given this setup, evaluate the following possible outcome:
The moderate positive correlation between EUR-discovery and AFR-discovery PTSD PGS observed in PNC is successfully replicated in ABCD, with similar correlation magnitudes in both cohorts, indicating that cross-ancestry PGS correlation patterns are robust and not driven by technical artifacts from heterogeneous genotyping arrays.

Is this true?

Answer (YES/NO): NO